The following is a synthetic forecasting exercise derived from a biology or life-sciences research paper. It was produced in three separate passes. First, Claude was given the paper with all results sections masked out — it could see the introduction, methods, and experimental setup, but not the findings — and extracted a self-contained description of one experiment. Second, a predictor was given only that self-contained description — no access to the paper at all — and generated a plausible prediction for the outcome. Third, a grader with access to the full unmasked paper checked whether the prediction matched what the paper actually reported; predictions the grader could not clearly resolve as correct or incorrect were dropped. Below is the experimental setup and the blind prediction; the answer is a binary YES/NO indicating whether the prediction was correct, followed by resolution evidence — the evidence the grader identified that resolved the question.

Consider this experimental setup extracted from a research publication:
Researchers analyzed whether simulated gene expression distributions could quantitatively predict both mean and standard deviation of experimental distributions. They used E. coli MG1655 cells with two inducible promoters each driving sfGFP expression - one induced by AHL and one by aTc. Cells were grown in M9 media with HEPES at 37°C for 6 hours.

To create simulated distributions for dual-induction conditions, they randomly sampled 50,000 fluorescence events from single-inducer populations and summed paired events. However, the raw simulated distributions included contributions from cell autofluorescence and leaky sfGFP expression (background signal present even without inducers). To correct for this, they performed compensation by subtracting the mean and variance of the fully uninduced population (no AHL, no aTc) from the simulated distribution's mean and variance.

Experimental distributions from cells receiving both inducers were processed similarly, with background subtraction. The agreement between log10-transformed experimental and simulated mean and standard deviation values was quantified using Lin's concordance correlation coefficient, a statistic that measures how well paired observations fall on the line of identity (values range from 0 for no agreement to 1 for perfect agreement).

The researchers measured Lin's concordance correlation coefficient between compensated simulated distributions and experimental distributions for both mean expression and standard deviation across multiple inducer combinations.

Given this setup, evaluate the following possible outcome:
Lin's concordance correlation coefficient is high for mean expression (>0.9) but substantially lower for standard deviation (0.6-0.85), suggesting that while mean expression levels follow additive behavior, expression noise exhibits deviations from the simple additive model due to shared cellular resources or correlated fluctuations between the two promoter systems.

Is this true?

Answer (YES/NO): NO